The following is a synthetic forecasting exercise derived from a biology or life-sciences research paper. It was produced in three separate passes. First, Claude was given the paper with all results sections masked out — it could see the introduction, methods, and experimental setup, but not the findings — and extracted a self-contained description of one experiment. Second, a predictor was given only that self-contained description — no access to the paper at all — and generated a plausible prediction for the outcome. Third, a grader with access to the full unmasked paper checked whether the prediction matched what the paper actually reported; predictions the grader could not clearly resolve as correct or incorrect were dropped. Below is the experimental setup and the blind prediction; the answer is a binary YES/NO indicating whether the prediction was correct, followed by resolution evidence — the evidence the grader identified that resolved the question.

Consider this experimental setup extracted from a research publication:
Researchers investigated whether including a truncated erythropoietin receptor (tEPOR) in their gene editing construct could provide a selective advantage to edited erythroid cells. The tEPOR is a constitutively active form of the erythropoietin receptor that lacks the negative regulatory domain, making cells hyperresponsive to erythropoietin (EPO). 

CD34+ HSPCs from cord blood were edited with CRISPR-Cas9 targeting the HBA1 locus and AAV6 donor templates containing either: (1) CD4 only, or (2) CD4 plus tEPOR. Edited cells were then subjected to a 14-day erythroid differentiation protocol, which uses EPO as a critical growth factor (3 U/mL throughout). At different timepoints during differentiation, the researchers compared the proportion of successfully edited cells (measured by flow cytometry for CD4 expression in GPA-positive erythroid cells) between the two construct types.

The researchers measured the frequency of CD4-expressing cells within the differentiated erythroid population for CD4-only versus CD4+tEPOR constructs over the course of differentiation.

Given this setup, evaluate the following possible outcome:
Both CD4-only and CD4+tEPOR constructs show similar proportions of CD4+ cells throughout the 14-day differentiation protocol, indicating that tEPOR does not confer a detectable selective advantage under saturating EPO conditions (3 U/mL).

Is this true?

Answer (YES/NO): NO